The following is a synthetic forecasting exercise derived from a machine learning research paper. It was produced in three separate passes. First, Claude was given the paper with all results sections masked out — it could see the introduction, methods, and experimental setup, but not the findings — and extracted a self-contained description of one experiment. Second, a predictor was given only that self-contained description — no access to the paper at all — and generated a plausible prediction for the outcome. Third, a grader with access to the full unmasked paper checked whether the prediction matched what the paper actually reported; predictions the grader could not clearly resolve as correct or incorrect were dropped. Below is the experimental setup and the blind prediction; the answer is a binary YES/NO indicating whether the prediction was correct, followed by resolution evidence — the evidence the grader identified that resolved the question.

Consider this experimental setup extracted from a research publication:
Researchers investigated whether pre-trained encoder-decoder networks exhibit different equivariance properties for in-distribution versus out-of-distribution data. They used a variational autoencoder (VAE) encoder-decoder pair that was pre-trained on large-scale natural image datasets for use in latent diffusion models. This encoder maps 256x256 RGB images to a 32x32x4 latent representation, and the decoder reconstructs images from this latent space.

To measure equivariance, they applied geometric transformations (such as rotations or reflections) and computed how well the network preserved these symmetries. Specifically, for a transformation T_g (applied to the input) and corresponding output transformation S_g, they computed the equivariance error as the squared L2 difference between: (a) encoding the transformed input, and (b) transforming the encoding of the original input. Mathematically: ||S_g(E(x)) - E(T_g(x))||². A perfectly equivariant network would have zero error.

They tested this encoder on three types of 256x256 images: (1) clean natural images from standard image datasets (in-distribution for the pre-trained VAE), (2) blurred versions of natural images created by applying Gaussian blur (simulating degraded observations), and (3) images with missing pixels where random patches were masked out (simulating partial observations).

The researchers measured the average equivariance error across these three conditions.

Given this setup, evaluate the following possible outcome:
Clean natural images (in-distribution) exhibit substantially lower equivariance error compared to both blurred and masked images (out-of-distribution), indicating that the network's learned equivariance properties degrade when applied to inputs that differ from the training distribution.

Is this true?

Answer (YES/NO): YES